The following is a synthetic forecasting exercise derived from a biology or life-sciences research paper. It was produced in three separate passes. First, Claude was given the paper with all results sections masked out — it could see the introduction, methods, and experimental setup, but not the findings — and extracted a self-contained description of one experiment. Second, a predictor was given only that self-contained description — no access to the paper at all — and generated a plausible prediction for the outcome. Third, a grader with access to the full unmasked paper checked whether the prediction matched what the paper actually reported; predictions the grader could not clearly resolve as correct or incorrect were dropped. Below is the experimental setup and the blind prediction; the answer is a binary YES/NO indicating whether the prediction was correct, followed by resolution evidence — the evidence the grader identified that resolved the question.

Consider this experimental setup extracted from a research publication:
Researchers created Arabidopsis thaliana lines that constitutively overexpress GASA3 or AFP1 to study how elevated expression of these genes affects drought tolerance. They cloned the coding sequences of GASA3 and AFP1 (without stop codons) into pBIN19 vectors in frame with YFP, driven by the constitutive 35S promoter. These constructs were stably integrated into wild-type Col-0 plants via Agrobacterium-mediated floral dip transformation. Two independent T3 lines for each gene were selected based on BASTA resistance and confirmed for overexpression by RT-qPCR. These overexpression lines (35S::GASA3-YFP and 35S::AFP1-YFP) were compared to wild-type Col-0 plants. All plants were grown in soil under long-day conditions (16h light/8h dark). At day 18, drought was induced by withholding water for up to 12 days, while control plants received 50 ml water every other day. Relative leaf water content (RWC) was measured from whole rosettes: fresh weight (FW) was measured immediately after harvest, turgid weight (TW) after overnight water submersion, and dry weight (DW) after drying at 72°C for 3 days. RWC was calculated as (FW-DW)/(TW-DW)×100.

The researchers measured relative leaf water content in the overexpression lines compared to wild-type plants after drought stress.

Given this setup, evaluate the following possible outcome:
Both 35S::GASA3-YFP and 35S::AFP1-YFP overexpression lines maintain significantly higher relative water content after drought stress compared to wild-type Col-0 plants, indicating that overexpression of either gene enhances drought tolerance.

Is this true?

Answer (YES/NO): NO